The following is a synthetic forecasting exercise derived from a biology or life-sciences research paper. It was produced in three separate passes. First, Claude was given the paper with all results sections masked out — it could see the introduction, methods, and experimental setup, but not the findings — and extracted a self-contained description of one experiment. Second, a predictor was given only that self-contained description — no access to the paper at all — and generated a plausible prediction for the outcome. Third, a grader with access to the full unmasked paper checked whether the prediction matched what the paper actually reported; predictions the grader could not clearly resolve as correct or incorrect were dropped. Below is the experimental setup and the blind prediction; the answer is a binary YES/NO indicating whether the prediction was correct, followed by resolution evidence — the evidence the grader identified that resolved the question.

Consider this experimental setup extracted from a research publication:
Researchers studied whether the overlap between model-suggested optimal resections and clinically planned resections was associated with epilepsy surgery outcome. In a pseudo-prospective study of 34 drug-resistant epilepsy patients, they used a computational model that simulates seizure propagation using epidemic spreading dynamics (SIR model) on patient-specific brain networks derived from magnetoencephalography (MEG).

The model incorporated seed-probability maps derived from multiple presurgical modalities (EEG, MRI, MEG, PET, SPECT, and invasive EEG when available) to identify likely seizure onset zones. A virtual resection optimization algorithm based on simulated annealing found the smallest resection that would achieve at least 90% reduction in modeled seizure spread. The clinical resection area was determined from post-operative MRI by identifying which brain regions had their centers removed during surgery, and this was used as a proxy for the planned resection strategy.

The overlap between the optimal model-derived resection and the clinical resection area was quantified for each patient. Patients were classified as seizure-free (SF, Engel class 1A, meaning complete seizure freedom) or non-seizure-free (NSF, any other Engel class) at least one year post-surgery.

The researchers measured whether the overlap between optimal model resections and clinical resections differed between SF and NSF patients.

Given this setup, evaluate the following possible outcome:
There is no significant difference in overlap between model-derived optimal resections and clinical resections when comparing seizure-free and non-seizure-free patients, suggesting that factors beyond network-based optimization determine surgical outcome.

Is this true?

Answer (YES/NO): NO